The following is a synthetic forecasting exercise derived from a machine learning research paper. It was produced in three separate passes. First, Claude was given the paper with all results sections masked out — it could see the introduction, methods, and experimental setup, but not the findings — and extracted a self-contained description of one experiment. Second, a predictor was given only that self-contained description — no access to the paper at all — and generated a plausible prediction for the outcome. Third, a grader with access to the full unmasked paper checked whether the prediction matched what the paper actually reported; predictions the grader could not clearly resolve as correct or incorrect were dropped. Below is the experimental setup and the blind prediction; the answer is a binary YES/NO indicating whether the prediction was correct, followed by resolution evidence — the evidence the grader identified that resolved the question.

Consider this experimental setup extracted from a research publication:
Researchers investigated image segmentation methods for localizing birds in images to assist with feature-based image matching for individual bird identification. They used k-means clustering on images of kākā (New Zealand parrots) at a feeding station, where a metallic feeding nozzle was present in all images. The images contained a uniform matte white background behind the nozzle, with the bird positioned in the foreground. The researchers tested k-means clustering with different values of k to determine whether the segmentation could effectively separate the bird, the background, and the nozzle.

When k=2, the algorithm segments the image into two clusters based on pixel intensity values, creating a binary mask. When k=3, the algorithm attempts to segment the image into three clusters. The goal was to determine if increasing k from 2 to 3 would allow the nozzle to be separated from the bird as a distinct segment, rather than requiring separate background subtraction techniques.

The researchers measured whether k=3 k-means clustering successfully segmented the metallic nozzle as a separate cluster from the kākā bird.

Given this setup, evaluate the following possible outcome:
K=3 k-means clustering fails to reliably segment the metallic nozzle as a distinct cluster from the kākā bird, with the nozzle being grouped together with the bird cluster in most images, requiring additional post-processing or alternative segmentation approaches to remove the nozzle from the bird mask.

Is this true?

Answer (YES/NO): YES